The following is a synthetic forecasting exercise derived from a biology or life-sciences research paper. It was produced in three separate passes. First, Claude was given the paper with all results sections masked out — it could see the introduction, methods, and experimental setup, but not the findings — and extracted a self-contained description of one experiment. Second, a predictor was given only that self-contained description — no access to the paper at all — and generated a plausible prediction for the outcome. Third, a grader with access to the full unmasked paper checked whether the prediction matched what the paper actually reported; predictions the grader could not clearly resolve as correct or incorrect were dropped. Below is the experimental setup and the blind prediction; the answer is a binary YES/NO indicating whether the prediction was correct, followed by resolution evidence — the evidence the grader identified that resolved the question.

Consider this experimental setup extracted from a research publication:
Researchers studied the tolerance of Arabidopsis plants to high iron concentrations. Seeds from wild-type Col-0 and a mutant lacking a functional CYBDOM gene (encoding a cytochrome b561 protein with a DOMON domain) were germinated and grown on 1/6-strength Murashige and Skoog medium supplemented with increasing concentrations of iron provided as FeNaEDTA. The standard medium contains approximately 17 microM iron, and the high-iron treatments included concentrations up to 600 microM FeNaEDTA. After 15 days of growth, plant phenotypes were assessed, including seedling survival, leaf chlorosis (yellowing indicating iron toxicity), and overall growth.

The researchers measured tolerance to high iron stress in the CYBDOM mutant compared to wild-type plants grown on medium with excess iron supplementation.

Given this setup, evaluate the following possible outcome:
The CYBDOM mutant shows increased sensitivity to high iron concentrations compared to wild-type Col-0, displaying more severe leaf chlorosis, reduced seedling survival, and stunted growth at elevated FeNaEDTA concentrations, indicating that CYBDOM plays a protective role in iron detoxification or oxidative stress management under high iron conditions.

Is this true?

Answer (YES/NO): NO